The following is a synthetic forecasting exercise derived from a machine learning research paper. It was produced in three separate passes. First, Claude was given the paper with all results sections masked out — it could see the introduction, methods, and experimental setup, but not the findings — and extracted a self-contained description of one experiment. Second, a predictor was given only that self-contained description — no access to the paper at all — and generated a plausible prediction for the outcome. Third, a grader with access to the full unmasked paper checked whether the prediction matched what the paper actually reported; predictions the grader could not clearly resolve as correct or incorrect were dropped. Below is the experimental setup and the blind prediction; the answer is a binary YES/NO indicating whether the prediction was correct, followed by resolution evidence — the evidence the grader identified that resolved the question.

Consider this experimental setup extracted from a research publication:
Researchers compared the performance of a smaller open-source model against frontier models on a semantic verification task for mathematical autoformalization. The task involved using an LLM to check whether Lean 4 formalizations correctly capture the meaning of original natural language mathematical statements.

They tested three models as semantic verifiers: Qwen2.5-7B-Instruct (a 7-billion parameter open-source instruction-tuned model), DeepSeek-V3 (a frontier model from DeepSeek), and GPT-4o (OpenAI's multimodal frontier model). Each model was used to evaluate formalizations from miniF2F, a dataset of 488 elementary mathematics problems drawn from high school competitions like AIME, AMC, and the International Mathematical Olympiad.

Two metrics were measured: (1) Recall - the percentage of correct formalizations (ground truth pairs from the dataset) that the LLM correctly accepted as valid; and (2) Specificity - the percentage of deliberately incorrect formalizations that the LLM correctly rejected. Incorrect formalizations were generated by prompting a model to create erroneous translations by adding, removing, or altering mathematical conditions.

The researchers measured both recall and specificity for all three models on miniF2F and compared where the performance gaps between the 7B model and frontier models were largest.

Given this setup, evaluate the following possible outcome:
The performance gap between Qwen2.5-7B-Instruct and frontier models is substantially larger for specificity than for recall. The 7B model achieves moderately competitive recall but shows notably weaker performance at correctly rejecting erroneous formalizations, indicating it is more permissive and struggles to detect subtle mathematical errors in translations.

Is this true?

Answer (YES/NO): YES